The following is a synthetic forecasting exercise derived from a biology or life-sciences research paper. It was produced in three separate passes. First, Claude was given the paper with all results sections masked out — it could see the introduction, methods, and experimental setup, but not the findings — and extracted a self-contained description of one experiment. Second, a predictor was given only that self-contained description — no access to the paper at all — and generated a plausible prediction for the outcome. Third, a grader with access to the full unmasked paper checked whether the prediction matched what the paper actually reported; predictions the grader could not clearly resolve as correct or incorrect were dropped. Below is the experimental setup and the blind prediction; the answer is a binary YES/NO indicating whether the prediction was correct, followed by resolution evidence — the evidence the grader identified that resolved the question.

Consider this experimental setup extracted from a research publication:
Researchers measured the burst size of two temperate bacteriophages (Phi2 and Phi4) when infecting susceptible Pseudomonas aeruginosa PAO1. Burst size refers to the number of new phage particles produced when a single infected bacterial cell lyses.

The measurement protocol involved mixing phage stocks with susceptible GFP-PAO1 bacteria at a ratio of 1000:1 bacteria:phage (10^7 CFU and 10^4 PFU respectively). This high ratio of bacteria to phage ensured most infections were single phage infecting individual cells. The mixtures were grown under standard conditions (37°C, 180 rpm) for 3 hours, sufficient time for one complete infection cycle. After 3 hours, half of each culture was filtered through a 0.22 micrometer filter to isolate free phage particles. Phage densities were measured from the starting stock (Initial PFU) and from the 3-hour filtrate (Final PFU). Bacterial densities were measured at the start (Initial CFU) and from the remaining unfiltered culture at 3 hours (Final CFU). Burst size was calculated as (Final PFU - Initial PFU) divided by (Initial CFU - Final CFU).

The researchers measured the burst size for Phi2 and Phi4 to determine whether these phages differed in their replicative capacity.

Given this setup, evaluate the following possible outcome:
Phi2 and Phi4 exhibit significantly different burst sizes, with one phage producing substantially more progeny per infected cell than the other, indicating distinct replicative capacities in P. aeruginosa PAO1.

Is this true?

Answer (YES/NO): NO